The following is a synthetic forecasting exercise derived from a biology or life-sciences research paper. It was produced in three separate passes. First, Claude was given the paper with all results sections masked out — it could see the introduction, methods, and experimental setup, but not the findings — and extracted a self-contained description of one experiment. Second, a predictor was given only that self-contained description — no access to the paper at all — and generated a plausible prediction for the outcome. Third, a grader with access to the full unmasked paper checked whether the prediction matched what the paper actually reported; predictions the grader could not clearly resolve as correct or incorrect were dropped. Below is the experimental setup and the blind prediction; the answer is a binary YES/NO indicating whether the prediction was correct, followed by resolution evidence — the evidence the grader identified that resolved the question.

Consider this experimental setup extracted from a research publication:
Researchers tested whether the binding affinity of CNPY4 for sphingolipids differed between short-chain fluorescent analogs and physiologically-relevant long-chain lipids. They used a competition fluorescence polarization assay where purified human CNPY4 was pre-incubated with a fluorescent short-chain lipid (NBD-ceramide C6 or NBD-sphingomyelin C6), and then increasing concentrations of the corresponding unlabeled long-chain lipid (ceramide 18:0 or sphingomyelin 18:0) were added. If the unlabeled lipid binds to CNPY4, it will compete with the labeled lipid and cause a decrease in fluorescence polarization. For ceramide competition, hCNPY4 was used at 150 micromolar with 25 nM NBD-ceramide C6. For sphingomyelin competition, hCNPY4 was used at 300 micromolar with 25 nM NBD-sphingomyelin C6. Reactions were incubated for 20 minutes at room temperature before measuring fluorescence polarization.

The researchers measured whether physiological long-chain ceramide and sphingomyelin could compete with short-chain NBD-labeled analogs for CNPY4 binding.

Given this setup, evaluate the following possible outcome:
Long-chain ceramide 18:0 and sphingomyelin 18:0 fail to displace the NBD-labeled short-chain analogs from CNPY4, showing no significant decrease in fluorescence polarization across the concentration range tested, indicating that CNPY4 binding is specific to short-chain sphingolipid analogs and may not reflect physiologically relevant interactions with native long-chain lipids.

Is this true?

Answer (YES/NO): NO